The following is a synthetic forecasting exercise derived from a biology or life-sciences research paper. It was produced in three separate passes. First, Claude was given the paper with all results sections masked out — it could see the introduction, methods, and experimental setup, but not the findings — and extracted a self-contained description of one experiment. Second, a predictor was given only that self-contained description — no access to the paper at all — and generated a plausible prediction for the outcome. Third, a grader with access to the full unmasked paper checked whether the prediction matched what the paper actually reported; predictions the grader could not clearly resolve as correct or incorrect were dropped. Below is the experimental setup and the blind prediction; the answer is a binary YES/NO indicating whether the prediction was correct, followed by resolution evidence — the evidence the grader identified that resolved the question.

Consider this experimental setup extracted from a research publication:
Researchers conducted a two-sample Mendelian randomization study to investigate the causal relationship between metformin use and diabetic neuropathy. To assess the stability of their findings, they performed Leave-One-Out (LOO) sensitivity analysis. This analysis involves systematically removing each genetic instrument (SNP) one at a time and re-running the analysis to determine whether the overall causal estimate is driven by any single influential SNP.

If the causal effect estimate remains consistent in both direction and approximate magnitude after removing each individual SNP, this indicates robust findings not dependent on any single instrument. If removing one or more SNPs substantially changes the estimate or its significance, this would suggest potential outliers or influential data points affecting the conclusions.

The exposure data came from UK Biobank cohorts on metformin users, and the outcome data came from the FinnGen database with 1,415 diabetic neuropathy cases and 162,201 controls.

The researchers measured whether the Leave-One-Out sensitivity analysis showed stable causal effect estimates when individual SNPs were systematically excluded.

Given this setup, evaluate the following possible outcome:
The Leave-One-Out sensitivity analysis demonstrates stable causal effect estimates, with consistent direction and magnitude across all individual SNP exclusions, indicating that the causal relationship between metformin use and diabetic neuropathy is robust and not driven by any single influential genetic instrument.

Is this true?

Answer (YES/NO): YES